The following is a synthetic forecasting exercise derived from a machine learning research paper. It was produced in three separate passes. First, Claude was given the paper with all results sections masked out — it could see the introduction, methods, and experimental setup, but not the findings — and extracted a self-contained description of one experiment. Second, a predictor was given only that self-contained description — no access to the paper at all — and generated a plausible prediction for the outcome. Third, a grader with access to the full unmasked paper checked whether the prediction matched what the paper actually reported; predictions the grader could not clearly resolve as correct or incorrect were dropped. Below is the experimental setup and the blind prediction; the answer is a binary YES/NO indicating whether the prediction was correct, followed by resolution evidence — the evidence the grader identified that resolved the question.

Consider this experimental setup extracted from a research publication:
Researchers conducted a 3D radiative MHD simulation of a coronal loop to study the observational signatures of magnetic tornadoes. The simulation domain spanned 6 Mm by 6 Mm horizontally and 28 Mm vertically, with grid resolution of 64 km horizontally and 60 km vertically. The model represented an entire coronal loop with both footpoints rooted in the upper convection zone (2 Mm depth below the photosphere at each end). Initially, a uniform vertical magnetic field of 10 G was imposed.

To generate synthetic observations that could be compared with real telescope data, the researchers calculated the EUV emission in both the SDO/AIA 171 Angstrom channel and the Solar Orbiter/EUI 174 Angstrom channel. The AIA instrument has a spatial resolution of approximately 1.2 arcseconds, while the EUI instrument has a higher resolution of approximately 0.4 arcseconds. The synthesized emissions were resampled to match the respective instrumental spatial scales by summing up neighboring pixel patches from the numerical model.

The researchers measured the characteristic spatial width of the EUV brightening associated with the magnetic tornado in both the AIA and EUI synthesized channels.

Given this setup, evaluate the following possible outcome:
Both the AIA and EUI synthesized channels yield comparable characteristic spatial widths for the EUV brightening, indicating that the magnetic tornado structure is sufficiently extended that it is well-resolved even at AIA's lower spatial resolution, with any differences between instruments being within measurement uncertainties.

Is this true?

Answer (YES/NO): YES